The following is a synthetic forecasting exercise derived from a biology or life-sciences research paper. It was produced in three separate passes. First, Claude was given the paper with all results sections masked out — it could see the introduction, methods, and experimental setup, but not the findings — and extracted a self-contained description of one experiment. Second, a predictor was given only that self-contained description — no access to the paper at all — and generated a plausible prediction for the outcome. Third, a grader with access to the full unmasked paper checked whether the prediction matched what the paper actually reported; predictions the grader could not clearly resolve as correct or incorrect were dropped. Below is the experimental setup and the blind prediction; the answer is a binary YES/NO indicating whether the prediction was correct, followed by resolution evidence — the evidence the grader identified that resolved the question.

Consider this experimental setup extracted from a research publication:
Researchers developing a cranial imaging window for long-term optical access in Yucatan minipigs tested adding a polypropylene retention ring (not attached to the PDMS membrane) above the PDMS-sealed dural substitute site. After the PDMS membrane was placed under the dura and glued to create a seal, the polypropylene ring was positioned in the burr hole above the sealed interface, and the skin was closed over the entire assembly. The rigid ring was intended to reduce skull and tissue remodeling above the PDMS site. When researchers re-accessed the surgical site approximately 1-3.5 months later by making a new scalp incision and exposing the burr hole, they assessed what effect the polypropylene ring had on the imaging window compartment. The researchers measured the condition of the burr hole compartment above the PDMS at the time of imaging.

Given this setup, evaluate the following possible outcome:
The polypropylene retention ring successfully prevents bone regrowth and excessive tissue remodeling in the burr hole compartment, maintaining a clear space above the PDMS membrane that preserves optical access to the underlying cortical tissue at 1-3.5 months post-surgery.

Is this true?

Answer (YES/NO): YES